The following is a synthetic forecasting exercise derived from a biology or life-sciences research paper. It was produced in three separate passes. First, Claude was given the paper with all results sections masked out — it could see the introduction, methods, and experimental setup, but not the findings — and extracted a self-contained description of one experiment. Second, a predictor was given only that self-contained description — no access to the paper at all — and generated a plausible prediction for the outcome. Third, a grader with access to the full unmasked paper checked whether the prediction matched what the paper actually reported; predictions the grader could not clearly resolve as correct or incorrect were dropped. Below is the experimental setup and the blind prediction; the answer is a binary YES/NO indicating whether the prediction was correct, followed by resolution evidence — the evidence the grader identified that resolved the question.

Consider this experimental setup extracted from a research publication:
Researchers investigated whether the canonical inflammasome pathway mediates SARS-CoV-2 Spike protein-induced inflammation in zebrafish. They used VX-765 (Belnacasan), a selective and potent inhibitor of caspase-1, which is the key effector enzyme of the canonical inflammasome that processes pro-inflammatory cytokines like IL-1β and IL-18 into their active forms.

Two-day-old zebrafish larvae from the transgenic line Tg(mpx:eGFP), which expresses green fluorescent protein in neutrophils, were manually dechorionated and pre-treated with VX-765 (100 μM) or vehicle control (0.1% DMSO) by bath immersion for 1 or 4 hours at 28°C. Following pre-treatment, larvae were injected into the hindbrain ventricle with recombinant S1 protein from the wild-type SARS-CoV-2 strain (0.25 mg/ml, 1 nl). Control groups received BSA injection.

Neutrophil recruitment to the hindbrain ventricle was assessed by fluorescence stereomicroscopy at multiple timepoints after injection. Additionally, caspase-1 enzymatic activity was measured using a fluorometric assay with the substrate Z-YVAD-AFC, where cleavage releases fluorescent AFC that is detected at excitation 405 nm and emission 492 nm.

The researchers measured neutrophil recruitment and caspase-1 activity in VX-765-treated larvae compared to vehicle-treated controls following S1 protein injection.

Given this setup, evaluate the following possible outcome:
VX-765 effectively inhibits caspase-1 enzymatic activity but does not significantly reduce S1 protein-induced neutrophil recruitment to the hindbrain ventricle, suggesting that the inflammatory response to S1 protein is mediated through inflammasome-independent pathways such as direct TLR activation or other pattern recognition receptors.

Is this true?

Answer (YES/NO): NO